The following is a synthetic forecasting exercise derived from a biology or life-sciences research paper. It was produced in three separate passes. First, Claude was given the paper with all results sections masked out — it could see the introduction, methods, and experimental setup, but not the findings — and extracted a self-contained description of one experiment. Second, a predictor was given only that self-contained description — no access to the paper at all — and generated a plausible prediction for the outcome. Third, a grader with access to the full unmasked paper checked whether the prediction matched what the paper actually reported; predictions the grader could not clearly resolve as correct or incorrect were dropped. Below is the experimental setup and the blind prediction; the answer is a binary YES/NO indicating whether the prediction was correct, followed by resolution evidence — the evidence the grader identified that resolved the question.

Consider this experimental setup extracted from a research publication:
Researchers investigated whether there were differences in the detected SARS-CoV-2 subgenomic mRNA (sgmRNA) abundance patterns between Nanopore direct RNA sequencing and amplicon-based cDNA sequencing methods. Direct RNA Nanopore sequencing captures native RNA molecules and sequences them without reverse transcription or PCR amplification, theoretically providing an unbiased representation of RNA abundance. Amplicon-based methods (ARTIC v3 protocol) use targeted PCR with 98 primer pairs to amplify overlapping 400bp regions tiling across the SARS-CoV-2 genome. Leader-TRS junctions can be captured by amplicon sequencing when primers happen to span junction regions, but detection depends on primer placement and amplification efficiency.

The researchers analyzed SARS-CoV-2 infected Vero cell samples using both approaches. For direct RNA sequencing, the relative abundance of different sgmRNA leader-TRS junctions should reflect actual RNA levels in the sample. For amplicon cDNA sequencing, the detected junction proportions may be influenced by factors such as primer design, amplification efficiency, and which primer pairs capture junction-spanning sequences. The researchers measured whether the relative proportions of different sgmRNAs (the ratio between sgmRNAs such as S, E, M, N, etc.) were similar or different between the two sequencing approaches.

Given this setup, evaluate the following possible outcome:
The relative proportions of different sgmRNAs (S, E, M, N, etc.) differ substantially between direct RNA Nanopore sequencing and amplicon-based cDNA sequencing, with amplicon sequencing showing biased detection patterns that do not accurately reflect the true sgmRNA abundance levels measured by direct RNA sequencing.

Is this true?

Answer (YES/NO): YES